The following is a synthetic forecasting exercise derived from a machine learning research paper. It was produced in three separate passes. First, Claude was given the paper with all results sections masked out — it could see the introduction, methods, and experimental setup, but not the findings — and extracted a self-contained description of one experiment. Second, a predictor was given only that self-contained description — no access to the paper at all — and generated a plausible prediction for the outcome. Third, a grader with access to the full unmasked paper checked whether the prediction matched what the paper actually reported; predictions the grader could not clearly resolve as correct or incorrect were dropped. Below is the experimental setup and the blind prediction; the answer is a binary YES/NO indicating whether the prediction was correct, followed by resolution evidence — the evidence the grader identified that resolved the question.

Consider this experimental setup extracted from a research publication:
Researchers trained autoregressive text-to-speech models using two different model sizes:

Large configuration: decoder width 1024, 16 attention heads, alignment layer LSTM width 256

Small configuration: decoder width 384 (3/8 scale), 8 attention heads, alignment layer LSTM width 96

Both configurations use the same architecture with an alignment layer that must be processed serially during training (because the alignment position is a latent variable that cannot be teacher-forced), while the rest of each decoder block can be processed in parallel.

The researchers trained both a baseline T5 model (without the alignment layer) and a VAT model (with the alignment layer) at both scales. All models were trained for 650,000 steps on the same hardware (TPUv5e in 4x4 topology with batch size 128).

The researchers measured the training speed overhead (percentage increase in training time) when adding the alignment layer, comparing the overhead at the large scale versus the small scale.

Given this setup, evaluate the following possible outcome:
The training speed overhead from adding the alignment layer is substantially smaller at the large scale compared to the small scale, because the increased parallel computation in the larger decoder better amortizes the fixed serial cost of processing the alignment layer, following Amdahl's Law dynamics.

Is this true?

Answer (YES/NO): NO